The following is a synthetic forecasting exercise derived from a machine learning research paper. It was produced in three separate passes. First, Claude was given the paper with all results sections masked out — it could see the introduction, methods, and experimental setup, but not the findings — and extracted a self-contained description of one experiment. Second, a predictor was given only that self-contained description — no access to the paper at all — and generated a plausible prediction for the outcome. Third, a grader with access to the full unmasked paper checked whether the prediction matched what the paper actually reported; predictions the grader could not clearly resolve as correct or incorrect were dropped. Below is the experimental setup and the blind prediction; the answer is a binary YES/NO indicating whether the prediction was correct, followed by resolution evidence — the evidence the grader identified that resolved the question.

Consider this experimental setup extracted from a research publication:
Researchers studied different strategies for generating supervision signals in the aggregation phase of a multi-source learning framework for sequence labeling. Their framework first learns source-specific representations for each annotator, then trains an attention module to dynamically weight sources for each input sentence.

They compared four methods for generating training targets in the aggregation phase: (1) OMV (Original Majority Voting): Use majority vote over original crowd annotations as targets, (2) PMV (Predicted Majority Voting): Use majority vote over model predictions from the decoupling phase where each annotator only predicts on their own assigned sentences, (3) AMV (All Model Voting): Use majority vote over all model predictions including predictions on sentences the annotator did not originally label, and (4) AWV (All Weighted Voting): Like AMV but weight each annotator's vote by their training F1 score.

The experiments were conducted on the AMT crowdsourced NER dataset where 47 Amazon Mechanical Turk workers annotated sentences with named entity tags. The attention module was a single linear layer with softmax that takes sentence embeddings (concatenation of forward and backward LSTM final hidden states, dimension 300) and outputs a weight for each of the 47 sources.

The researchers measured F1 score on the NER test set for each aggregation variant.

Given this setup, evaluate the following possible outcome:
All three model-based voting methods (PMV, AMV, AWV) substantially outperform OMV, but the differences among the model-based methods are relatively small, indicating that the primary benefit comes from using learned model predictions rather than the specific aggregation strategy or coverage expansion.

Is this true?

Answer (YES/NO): NO